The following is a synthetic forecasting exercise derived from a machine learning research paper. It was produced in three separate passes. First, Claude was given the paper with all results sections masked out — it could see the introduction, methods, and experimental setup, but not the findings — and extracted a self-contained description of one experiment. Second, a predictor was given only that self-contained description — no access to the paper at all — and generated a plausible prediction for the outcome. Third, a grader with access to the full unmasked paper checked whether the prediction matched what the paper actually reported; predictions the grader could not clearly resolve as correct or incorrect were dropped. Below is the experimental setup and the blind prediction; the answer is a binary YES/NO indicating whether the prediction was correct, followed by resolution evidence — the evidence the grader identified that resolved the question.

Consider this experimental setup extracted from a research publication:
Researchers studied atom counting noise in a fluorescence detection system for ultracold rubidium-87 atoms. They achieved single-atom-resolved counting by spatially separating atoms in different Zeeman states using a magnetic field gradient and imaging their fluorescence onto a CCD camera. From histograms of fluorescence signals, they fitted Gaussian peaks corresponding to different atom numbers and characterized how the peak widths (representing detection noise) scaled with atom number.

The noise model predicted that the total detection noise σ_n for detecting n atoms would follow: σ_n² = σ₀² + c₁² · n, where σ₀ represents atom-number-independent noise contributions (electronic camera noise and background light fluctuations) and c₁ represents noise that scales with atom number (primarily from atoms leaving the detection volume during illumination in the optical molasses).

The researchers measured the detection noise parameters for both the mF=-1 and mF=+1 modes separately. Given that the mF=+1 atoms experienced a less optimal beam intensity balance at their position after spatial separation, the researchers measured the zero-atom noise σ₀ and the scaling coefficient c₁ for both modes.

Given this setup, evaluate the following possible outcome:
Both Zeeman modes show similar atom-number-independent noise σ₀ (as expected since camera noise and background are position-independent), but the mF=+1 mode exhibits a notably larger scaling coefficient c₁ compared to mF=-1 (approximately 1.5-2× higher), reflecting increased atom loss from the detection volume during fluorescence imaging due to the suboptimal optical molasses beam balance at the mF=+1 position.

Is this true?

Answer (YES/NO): NO